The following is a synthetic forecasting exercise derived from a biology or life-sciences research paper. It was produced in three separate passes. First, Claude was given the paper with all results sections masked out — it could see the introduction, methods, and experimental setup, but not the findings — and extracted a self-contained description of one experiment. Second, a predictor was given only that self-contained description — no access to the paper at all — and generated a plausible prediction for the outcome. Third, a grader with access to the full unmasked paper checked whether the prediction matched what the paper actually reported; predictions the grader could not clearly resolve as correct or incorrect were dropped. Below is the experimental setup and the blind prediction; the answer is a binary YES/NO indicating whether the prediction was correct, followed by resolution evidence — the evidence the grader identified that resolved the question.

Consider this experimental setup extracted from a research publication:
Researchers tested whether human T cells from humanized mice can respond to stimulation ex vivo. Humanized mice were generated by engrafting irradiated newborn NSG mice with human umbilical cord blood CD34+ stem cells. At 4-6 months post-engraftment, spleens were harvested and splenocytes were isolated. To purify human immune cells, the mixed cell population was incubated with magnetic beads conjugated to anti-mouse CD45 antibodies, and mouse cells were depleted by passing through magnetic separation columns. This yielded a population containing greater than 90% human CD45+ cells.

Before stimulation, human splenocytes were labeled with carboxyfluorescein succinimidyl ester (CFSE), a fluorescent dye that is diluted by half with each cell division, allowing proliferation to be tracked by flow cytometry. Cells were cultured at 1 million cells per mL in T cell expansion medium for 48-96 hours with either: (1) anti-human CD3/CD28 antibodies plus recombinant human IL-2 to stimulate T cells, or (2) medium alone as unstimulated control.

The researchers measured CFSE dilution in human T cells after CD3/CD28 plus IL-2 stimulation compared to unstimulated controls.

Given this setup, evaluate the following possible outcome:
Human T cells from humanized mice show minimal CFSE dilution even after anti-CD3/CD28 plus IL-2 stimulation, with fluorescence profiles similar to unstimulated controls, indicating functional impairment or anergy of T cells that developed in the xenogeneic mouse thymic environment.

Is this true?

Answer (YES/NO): NO